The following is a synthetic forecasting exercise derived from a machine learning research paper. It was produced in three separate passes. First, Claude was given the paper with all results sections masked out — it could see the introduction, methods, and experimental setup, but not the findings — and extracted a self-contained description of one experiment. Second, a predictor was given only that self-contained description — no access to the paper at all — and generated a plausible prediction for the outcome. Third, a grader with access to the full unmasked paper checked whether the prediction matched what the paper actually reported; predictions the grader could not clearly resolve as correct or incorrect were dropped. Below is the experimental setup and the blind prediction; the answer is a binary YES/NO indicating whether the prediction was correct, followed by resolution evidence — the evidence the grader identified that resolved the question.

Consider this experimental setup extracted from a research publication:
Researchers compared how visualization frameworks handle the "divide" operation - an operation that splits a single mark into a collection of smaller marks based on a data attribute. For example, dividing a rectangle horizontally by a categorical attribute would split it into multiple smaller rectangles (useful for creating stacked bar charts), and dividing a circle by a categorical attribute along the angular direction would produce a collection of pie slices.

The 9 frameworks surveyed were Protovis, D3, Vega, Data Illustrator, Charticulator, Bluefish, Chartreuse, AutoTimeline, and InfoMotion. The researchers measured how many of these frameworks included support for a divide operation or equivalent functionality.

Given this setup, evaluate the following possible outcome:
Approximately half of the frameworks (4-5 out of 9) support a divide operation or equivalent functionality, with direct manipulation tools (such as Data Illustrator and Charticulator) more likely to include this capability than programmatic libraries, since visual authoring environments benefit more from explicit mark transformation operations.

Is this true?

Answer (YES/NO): NO